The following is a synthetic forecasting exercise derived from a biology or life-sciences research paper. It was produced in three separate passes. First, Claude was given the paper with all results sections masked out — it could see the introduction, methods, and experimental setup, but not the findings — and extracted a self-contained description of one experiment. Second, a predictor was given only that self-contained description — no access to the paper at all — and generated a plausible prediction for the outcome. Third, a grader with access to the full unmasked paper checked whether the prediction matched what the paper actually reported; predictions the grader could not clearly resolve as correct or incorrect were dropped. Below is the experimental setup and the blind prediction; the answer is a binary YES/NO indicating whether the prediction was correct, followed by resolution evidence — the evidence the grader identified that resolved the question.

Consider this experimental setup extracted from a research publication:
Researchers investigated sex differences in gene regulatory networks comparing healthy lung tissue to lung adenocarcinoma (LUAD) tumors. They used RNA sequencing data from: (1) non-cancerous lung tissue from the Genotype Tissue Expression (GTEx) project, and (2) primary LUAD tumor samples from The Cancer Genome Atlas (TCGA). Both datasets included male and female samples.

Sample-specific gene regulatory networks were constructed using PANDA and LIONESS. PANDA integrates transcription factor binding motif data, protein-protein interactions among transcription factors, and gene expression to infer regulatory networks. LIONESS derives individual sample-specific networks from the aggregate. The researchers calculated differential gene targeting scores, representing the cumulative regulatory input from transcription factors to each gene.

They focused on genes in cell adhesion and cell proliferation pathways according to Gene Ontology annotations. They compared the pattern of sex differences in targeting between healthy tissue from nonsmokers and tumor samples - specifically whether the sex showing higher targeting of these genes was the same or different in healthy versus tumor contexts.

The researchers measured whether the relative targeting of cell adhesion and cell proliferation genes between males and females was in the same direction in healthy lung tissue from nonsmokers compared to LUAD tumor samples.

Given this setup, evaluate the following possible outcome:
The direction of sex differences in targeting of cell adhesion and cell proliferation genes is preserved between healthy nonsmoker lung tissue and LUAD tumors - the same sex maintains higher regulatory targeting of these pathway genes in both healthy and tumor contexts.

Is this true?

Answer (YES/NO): NO